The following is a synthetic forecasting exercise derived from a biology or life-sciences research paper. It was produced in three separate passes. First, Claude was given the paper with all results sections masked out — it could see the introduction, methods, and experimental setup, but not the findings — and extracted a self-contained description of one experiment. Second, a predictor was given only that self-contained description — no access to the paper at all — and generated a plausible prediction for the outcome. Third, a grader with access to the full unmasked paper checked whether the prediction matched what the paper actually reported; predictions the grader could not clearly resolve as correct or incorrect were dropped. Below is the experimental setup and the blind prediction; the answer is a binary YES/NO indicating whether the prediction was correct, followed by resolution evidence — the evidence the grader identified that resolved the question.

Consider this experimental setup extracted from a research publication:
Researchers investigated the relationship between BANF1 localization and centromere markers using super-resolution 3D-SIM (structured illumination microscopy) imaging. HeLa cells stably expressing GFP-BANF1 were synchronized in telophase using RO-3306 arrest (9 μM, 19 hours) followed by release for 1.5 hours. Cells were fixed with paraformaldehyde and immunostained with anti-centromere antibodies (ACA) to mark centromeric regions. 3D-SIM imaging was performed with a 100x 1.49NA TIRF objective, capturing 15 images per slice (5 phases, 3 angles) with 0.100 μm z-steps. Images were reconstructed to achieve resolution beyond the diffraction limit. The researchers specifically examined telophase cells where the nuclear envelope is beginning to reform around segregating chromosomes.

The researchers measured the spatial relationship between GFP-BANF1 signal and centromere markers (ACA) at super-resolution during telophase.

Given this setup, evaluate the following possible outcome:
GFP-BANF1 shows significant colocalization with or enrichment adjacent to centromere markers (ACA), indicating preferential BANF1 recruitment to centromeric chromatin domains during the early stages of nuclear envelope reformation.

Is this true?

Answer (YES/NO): YES